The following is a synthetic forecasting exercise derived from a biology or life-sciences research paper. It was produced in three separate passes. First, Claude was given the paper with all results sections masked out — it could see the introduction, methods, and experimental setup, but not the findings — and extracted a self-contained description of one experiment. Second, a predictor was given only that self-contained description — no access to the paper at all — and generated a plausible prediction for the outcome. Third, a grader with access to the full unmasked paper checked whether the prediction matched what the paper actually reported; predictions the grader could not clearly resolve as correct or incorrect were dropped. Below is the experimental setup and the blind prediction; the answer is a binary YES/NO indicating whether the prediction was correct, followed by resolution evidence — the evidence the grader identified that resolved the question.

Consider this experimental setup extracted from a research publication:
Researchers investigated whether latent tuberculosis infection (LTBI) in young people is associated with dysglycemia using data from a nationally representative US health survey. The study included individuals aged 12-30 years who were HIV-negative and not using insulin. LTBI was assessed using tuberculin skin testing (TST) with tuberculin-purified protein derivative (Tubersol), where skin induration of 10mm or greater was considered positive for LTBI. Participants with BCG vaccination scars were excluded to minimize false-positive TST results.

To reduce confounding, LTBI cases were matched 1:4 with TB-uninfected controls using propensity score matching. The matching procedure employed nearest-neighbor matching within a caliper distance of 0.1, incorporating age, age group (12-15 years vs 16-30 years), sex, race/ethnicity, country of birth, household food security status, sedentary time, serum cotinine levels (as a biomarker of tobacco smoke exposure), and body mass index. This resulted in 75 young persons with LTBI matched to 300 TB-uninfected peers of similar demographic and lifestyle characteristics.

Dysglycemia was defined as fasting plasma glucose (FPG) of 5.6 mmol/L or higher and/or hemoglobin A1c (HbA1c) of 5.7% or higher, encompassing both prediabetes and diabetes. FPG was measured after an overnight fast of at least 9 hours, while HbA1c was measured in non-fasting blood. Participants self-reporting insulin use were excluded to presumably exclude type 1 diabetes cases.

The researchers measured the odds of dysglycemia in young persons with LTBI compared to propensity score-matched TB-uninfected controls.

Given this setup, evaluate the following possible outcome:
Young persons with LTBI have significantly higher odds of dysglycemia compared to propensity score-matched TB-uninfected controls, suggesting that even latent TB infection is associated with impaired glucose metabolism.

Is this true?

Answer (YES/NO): NO